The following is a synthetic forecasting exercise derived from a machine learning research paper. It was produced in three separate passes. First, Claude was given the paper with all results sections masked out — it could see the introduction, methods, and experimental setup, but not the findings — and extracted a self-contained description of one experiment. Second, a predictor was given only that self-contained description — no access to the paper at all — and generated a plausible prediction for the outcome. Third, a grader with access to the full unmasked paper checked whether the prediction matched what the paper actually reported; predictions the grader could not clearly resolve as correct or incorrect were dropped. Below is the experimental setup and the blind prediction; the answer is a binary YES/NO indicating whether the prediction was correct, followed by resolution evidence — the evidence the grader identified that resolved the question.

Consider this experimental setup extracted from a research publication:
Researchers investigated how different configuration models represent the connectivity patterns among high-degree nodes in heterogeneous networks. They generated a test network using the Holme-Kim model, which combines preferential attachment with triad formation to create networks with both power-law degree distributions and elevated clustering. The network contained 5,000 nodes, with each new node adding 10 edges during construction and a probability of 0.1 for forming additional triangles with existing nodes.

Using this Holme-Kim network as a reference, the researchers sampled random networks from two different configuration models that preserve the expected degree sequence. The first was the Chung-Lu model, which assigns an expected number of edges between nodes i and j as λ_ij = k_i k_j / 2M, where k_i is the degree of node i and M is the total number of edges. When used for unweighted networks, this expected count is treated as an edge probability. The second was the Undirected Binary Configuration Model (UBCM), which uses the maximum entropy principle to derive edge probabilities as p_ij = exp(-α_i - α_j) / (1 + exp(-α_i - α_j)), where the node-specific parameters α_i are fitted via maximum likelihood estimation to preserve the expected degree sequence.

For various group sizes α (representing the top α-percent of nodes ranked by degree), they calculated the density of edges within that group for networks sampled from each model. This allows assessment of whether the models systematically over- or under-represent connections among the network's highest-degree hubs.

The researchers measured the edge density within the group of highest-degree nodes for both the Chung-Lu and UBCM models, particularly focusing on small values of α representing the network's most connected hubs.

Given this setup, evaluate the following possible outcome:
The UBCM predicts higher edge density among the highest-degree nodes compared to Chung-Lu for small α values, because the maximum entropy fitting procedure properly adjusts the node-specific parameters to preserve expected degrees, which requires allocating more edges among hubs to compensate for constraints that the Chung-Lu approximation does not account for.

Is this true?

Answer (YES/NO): NO